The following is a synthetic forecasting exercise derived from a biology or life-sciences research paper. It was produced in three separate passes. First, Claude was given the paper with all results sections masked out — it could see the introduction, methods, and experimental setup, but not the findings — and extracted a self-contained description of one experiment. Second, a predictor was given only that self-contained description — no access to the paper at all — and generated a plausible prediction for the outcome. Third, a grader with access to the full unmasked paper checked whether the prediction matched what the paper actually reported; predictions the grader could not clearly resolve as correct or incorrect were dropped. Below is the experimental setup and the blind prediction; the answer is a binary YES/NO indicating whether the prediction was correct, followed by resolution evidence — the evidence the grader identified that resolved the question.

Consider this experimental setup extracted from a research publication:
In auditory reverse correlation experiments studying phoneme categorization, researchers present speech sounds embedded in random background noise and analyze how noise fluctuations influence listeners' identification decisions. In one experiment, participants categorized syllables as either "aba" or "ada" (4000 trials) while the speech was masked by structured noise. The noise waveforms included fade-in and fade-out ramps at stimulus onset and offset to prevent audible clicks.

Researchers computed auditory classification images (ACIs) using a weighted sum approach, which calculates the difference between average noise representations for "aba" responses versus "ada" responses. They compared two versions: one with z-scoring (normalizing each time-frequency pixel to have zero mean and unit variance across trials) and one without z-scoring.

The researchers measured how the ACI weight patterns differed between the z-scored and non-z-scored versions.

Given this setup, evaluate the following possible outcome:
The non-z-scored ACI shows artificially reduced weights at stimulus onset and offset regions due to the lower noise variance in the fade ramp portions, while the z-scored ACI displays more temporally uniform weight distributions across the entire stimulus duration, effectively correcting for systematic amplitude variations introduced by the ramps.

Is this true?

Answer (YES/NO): YES